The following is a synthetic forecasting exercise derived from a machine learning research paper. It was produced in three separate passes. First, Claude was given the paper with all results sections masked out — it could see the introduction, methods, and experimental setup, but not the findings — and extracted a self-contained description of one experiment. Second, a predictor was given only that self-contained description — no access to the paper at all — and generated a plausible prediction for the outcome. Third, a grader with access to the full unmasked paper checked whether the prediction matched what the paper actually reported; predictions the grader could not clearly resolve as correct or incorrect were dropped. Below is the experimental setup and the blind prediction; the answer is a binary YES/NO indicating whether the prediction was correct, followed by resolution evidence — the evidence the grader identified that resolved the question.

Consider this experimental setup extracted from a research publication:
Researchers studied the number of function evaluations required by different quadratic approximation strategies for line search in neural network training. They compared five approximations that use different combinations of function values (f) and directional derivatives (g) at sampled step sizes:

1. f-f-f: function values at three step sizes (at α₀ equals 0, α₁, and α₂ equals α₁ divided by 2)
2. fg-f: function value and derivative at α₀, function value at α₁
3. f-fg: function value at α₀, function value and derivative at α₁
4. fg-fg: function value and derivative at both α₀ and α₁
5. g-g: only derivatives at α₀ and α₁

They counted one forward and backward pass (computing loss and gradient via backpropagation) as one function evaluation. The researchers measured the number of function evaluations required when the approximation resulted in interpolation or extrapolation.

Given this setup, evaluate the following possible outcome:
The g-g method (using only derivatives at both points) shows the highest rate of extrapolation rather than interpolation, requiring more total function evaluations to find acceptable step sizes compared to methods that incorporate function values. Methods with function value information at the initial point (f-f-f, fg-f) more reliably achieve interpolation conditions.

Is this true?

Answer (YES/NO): NO